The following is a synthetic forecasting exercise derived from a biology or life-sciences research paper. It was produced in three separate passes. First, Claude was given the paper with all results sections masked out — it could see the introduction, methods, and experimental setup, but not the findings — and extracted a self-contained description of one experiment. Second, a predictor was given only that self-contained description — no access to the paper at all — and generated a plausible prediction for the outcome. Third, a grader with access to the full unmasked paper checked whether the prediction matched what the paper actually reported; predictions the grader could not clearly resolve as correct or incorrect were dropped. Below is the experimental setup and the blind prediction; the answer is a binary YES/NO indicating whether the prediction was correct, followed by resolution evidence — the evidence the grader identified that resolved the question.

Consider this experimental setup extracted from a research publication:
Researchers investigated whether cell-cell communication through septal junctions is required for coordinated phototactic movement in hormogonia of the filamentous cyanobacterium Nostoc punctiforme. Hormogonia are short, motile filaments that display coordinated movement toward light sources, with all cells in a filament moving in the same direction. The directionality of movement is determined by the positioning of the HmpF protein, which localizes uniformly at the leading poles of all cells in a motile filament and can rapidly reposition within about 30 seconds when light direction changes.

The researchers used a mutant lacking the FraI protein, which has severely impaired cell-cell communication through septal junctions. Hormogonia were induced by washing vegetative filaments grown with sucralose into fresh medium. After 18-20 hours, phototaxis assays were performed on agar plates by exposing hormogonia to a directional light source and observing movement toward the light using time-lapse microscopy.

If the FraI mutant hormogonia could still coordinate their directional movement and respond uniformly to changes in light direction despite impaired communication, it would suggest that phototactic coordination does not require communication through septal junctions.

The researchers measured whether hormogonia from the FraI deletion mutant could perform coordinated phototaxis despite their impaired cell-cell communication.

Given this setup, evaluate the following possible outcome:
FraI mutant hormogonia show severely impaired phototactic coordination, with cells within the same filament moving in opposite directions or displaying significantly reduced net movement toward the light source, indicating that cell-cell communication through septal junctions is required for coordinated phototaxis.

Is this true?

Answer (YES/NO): NO